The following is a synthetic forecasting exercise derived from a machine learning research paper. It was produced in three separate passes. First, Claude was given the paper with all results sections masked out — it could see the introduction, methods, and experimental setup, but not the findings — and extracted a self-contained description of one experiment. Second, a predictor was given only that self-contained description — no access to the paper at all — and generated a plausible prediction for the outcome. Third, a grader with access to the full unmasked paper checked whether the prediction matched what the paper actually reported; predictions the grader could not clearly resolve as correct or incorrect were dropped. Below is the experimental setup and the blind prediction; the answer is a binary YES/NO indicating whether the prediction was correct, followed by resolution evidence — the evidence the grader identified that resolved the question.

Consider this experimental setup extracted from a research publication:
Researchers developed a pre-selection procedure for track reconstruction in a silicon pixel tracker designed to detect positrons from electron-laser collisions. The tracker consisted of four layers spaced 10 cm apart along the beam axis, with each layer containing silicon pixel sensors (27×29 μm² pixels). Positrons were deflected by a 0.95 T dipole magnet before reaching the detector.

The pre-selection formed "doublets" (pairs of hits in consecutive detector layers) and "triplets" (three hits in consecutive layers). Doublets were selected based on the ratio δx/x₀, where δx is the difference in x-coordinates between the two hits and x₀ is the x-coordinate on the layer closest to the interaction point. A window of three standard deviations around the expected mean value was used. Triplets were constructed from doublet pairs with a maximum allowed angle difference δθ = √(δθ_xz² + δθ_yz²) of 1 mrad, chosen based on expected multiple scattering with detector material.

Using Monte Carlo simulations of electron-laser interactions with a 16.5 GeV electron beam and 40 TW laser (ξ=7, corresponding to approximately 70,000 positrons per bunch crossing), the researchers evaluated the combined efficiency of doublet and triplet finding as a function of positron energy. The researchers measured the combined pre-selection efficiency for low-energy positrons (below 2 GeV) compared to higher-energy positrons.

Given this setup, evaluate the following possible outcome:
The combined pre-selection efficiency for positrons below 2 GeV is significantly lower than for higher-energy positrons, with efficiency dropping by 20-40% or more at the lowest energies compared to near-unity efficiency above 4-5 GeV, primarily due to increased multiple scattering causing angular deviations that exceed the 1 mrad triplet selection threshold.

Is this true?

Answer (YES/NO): NO